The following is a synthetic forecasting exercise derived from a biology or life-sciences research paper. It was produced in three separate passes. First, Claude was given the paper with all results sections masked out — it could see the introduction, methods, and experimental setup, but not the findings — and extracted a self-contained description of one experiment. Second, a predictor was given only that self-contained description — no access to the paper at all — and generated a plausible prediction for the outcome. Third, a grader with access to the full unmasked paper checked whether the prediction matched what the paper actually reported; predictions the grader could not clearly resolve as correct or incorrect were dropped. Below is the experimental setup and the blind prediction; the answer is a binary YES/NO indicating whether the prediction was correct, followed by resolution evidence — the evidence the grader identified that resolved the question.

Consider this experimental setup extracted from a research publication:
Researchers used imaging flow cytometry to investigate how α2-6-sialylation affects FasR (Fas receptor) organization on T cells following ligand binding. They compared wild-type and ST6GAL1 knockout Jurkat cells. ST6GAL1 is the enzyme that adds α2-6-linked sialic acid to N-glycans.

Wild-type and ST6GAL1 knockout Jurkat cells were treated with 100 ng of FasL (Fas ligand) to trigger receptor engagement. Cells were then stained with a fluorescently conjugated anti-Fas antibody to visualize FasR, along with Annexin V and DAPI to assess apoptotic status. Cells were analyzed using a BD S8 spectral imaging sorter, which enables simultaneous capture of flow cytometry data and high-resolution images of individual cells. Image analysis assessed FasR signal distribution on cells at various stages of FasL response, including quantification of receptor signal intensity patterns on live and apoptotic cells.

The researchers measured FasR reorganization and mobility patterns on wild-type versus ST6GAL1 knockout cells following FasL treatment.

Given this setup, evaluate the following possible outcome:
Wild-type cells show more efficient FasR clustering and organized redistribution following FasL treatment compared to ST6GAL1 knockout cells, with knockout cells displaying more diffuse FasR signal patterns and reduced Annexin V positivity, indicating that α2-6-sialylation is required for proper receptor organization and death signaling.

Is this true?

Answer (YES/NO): NO